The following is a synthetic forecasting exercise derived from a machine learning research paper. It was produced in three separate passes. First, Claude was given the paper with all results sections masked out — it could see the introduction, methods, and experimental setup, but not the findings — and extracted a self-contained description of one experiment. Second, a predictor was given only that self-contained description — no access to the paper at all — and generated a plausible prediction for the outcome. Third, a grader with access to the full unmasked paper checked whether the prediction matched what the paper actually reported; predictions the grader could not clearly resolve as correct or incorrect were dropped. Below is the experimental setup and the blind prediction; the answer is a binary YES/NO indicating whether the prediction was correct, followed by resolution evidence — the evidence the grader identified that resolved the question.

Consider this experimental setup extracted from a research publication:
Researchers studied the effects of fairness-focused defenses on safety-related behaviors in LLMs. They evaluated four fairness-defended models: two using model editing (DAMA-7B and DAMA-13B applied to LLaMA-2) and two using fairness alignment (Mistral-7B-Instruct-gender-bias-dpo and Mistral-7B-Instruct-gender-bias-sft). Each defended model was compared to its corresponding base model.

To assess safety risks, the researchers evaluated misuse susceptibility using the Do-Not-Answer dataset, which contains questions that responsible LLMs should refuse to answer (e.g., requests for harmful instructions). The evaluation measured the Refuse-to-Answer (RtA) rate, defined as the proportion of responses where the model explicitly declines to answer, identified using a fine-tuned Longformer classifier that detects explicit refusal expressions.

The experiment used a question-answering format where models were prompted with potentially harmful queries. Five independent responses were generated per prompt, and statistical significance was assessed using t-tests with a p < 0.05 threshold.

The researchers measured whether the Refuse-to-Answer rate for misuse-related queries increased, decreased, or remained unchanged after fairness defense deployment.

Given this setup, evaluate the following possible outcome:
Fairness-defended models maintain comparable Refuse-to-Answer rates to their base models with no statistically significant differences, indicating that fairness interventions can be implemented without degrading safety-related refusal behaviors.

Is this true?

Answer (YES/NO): NO